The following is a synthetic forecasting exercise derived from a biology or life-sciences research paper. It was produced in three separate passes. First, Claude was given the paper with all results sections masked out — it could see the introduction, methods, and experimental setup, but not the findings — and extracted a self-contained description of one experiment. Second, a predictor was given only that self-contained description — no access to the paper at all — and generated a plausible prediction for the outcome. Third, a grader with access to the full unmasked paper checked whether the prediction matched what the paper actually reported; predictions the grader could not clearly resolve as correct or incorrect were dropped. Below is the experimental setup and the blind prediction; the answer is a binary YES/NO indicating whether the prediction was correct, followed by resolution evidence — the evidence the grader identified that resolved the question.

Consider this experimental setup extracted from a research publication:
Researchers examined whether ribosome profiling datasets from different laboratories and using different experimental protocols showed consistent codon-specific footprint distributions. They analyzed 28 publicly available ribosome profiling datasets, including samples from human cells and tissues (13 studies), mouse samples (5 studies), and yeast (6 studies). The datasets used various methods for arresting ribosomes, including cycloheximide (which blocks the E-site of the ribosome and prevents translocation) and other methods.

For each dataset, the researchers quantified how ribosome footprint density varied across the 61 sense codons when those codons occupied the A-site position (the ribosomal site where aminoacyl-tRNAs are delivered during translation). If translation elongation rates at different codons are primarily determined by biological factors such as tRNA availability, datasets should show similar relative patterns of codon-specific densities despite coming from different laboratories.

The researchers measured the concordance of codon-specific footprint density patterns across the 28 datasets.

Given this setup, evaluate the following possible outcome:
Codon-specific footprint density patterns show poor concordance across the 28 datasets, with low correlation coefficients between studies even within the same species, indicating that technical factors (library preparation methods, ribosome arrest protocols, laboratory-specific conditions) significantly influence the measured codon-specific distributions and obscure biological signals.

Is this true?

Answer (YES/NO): NO